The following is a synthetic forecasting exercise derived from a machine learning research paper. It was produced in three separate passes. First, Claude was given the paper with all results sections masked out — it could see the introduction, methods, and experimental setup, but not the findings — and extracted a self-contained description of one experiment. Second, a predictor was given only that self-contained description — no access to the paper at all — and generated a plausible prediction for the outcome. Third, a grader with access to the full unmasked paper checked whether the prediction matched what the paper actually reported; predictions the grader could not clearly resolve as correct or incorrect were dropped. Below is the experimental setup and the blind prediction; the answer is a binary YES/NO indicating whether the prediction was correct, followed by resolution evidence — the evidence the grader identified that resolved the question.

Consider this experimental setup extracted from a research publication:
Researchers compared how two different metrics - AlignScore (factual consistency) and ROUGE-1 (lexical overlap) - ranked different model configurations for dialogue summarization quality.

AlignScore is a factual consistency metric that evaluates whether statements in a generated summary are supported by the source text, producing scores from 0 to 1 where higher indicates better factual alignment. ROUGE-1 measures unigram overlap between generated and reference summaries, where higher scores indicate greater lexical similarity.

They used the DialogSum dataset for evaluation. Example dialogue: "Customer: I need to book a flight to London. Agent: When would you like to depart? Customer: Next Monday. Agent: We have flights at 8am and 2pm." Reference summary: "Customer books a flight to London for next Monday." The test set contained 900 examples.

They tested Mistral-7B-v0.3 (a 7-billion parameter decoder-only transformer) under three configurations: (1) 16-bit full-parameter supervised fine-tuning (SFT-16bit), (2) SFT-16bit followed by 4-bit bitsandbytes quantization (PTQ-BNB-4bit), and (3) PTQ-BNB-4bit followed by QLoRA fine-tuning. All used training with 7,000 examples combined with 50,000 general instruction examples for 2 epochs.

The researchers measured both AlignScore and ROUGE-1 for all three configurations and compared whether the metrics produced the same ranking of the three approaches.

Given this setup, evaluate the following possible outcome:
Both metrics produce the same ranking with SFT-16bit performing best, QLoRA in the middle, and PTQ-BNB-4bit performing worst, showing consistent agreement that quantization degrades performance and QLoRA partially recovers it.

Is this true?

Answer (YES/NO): NO